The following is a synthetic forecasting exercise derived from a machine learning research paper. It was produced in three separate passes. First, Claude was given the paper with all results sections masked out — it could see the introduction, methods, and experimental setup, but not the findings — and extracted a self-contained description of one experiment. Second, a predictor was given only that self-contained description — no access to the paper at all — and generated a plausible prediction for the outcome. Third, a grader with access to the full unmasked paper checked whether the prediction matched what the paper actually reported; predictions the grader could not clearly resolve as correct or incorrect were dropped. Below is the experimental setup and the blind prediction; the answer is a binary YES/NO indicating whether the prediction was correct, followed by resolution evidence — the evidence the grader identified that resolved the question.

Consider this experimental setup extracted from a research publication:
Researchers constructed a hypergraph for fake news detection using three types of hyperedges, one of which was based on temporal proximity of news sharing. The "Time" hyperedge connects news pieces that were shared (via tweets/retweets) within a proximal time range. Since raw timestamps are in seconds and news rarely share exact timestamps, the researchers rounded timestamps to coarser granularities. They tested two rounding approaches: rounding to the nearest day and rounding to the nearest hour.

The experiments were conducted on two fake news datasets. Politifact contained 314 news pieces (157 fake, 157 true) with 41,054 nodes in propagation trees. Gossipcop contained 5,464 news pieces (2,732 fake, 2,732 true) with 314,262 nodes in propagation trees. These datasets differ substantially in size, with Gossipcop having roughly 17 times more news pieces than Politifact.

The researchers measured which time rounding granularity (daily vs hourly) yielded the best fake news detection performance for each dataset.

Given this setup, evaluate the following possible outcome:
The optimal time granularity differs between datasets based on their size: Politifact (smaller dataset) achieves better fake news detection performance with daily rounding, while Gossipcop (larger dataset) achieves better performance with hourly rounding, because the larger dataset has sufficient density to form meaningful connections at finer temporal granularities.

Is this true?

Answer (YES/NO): YES